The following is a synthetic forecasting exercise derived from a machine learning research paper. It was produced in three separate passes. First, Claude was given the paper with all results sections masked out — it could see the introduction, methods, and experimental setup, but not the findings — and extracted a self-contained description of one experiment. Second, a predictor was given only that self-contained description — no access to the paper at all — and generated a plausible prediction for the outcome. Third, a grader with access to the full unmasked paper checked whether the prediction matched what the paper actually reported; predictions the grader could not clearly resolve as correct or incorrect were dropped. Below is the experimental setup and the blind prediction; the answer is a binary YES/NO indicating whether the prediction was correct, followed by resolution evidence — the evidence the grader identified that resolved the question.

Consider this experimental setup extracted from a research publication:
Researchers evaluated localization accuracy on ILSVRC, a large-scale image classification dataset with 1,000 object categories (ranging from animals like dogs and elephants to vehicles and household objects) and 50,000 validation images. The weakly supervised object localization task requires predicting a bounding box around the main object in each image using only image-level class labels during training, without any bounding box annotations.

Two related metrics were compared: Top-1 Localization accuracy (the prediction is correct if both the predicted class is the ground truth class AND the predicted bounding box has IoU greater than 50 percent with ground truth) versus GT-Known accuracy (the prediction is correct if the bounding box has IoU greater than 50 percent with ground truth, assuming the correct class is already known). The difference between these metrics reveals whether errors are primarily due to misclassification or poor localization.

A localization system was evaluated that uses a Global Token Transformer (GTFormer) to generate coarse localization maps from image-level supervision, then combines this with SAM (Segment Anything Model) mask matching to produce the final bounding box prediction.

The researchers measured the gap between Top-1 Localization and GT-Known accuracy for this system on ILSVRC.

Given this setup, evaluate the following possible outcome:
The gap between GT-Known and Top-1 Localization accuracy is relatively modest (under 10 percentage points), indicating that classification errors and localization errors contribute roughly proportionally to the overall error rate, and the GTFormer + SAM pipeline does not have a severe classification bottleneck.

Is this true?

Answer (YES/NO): NO